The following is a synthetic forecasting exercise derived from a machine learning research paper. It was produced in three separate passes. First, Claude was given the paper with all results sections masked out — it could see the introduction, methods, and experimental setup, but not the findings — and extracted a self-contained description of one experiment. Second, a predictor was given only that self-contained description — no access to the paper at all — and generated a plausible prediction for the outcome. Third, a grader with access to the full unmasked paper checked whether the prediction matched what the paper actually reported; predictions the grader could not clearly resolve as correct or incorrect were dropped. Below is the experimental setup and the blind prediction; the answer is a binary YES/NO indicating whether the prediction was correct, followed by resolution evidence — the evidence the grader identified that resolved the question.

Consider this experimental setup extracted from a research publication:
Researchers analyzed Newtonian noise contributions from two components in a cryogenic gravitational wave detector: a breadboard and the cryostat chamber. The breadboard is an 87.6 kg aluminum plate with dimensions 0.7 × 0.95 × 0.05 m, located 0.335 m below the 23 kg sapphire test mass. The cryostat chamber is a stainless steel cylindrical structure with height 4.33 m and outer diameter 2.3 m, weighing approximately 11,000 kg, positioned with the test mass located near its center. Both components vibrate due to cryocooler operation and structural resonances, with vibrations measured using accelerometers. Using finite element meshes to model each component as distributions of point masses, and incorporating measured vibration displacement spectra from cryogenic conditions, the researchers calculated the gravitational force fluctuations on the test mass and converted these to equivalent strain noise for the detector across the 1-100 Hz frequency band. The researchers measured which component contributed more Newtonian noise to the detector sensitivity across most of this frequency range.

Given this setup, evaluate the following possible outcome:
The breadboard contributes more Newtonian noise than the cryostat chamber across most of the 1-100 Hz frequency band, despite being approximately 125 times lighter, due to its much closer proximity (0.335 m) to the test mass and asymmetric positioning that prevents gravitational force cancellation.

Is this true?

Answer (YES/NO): YES